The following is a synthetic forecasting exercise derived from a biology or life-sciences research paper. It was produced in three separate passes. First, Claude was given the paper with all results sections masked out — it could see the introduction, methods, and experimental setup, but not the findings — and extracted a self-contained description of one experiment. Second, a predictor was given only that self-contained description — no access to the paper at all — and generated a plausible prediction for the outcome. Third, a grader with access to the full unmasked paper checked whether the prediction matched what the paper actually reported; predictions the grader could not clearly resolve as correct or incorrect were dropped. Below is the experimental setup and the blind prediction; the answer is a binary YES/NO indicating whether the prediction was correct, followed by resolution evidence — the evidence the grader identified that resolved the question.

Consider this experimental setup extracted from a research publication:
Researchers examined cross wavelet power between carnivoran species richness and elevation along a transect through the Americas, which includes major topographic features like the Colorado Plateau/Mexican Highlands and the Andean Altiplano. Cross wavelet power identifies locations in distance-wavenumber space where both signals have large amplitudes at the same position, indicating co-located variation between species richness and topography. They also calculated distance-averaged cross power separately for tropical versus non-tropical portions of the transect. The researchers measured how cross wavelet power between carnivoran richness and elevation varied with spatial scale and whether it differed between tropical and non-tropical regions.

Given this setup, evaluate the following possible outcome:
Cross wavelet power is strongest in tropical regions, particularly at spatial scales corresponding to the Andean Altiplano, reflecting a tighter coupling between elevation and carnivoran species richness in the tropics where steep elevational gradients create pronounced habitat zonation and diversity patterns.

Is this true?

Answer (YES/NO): NO